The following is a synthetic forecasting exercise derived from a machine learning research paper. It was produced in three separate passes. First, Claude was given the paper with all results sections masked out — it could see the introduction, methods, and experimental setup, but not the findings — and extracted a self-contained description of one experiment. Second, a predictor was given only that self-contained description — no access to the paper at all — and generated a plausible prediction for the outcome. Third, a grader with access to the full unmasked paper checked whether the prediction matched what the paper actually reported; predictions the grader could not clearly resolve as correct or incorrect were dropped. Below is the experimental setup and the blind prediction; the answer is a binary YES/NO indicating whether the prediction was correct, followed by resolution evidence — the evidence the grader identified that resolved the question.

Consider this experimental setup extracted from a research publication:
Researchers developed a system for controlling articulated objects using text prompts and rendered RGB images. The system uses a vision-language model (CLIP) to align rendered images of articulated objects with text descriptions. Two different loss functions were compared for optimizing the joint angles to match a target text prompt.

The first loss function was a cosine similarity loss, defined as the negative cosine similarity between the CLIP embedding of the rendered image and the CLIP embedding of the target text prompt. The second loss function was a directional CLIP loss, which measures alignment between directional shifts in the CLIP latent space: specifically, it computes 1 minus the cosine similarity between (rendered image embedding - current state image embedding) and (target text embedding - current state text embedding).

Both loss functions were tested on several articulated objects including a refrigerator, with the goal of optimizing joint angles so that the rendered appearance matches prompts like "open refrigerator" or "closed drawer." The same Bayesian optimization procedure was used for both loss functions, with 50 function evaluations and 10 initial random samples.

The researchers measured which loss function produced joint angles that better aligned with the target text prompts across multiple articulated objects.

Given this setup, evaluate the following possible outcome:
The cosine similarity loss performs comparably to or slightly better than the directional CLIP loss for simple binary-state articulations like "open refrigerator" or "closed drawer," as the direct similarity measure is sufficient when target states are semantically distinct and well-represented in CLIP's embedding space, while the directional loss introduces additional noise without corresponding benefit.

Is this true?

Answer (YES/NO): NO